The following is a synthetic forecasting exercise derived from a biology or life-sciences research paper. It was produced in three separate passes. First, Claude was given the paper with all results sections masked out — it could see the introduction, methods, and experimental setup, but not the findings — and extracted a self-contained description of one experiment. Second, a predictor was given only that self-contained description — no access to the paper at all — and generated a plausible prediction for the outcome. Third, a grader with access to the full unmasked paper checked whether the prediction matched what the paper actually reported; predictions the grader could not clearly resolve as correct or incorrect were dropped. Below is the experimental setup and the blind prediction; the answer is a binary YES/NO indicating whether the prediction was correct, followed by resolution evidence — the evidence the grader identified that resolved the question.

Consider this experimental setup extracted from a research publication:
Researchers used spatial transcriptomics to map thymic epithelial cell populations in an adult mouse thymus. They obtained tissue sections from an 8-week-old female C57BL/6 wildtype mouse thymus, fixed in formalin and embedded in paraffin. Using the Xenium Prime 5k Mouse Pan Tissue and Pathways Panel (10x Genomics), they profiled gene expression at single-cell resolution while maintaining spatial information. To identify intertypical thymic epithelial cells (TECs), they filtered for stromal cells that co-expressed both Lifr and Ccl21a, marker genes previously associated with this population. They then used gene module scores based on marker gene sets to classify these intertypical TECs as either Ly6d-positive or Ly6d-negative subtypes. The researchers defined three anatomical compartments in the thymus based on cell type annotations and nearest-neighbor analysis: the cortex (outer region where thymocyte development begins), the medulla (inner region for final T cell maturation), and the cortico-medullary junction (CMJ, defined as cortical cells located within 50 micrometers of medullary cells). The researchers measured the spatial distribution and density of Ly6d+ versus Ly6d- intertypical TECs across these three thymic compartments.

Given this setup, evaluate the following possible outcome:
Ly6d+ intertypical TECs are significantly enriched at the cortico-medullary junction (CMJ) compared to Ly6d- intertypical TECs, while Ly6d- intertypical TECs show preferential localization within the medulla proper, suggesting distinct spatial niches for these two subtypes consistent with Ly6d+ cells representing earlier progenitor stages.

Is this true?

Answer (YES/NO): NO